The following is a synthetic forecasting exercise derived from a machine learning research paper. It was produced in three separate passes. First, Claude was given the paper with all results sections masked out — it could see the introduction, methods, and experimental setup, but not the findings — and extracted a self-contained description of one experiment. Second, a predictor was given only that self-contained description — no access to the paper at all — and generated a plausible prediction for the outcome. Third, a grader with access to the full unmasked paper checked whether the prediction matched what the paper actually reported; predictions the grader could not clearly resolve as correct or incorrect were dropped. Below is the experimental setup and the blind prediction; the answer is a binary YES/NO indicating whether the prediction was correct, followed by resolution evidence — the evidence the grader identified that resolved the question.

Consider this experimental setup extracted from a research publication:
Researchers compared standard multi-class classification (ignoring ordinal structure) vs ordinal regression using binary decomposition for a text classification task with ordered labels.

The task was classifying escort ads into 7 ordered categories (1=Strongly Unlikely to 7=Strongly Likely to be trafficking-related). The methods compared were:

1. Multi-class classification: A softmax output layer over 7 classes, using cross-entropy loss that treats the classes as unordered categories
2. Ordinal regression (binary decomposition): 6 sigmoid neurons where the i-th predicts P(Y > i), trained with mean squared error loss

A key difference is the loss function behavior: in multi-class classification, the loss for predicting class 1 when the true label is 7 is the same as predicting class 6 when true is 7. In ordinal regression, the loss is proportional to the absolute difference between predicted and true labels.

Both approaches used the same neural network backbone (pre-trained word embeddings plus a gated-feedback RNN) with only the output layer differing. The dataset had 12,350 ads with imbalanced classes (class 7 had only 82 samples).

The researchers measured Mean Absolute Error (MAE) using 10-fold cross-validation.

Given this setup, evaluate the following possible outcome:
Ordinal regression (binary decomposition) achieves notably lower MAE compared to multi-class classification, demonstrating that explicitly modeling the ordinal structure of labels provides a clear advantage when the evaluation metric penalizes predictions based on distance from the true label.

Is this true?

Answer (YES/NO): YES